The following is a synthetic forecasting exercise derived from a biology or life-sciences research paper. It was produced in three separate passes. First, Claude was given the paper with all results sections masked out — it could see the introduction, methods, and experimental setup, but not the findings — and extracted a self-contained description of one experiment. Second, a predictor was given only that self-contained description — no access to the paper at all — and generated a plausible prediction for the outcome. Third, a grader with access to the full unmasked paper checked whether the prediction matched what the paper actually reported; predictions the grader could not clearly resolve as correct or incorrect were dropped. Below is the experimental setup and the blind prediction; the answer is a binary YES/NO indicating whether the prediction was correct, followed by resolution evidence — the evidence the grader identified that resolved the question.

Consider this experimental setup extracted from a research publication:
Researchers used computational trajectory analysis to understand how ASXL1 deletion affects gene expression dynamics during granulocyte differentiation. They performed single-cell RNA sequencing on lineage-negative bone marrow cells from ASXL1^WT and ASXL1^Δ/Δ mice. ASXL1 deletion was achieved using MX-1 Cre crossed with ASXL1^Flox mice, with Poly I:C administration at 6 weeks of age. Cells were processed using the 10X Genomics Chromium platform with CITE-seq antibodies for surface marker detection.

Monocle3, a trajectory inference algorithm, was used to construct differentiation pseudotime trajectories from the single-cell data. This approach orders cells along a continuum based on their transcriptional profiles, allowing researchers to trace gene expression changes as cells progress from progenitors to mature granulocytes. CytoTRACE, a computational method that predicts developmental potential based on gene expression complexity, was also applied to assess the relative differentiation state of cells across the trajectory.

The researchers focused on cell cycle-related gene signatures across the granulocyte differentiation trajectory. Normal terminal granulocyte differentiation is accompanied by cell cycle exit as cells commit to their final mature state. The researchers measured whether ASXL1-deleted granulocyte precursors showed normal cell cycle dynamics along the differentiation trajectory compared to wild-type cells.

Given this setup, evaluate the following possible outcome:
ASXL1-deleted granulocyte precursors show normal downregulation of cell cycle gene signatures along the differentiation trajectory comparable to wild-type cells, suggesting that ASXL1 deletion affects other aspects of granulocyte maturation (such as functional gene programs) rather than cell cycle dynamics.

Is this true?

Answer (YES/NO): NO